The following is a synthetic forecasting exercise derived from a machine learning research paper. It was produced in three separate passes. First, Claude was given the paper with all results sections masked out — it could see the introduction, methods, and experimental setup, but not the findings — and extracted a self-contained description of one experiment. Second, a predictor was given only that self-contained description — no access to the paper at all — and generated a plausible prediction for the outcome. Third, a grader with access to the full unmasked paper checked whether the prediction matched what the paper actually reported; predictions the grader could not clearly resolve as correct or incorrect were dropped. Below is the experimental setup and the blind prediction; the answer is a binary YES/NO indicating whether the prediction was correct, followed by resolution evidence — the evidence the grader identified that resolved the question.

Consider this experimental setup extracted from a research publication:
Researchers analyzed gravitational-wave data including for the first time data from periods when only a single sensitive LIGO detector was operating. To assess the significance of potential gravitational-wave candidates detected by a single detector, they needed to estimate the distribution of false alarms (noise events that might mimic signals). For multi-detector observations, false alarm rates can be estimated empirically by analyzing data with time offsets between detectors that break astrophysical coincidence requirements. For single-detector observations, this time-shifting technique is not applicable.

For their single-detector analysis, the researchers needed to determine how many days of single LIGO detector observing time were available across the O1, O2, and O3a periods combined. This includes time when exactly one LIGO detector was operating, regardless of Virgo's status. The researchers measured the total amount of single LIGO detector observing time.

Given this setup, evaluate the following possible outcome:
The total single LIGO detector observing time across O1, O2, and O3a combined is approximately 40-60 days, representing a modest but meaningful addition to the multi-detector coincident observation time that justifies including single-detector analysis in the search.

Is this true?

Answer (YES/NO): NO